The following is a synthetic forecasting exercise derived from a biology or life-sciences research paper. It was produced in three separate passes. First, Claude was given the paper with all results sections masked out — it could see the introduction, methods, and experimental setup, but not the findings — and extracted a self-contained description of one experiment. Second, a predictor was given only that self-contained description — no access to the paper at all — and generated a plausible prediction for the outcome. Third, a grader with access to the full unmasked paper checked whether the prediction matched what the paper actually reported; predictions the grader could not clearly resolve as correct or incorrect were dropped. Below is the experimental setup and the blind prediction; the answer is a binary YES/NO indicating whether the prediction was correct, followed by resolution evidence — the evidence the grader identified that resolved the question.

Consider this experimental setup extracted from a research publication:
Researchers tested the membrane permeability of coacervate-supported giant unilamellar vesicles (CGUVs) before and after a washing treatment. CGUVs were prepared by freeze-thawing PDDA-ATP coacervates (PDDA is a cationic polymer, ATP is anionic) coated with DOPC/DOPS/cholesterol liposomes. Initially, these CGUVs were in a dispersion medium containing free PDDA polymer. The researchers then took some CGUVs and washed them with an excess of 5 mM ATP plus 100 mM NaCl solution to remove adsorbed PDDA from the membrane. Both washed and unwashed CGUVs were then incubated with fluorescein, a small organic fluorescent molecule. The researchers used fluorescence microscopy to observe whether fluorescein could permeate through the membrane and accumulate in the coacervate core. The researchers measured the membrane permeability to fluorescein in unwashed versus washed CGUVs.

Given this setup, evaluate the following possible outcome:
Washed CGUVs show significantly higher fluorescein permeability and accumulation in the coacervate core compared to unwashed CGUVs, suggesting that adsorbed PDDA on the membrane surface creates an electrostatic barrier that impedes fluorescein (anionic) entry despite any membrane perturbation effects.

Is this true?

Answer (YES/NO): NO